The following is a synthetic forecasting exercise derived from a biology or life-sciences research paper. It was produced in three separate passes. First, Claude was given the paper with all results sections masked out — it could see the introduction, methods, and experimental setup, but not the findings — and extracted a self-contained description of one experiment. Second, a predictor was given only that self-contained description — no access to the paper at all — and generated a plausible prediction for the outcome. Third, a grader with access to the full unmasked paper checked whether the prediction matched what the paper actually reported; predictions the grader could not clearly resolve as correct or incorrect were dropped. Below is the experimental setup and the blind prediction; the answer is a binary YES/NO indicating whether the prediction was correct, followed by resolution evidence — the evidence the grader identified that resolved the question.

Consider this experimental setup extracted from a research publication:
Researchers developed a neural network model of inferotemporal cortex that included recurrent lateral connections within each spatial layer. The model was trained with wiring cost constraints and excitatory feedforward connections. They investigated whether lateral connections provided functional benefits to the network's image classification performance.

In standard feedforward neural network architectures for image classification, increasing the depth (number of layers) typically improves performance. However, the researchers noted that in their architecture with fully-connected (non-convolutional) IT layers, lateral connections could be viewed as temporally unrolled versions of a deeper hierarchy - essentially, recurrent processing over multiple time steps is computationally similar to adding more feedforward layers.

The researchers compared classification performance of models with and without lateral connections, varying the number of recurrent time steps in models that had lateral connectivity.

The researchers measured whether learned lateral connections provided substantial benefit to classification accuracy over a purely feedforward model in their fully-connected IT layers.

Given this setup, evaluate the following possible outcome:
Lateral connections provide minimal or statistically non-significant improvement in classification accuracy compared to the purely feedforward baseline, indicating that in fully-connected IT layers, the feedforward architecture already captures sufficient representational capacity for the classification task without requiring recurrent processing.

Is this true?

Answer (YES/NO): NO